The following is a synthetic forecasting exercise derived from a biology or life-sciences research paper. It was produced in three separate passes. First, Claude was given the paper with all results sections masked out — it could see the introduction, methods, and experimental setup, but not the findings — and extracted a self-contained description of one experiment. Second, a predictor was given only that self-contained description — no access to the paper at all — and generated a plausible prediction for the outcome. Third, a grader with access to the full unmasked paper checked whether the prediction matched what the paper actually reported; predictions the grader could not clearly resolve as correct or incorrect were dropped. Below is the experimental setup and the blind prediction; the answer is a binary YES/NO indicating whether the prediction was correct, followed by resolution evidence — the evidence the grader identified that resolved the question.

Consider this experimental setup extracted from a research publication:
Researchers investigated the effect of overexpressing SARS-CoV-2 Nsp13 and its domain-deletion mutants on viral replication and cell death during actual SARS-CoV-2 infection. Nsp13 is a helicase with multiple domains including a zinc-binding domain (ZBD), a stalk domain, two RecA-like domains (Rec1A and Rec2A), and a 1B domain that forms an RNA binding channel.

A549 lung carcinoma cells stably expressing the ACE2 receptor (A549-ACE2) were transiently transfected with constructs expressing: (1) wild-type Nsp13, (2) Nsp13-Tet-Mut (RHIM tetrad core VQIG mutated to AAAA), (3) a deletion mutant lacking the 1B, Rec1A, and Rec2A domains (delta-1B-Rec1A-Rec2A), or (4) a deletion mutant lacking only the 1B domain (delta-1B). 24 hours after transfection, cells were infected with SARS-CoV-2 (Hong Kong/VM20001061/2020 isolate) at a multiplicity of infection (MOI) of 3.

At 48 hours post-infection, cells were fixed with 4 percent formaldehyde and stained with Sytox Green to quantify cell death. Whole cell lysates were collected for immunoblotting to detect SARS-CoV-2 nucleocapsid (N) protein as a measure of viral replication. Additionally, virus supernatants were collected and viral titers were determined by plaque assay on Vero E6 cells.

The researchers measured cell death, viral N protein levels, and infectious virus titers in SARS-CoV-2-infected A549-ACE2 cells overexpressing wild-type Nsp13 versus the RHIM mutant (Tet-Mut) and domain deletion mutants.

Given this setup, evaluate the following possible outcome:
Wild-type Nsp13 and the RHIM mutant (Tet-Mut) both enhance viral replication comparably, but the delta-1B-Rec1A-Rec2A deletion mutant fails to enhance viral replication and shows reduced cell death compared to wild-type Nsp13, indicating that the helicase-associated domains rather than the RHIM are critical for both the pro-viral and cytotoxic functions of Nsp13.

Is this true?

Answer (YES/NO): NO